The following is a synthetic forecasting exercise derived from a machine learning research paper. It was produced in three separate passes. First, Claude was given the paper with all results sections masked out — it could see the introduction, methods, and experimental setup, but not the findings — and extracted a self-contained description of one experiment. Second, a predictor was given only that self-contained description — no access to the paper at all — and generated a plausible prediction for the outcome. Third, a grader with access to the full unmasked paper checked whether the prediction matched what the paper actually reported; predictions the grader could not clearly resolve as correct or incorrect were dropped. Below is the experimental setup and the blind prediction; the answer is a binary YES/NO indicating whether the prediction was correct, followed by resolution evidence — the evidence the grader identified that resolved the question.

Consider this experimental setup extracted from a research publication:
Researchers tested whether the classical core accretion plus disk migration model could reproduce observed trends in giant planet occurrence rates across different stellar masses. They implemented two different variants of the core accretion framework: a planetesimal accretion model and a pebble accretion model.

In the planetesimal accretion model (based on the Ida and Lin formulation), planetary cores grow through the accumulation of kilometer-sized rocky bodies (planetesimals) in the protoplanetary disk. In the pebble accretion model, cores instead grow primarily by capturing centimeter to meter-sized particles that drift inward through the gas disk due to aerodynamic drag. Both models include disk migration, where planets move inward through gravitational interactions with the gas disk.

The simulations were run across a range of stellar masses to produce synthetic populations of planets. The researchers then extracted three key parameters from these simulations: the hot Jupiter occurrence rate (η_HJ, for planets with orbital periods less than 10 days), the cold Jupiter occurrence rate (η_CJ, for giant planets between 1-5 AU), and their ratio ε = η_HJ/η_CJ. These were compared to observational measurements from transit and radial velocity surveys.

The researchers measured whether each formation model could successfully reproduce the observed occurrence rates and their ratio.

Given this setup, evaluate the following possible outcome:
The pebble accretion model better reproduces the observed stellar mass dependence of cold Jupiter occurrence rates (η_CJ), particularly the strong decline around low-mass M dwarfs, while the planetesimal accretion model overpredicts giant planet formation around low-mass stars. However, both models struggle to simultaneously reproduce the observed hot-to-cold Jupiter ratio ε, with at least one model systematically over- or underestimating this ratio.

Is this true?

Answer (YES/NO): NO